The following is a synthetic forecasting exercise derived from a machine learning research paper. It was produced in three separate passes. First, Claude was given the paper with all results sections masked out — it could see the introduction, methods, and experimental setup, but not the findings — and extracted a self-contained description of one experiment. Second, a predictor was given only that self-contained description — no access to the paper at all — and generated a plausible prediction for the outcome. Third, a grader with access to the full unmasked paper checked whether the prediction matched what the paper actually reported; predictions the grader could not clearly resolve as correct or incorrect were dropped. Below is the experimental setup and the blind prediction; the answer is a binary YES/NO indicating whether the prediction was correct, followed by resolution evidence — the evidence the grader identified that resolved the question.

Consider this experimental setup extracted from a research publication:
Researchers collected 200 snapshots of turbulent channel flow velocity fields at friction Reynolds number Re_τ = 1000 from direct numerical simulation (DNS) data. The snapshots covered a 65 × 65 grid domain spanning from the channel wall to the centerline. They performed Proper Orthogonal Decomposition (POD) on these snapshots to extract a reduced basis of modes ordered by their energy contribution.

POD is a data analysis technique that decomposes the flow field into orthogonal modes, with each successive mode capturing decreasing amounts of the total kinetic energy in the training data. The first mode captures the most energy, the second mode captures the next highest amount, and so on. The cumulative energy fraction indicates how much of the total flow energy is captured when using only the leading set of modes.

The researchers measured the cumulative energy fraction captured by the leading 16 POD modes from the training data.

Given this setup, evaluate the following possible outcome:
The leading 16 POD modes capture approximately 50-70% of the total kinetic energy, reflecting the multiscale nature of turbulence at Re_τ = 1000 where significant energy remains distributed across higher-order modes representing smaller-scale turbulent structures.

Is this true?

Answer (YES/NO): NO